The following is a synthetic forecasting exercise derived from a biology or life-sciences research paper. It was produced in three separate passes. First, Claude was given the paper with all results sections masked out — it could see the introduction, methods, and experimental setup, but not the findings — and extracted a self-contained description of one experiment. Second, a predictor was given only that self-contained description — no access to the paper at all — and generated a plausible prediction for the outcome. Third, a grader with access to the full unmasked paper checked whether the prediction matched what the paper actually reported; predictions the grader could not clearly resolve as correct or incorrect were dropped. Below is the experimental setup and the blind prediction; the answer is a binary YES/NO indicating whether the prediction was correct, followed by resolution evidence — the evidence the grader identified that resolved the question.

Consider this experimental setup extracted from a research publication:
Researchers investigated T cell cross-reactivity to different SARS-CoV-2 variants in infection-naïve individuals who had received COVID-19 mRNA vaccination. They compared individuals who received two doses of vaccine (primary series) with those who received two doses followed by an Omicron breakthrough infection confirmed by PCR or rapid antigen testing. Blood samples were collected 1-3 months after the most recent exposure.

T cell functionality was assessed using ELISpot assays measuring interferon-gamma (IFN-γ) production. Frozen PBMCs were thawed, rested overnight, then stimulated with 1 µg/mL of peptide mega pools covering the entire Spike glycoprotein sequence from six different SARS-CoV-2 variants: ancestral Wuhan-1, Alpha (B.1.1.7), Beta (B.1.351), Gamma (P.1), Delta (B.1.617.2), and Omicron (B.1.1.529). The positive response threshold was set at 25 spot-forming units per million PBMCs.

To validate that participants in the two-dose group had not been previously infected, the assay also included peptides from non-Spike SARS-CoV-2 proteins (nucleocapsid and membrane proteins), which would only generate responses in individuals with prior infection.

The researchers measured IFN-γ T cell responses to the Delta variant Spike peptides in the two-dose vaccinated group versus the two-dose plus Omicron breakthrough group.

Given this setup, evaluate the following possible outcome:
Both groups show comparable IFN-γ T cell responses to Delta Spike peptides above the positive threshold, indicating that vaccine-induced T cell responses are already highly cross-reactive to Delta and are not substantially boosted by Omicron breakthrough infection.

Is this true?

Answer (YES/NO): NO